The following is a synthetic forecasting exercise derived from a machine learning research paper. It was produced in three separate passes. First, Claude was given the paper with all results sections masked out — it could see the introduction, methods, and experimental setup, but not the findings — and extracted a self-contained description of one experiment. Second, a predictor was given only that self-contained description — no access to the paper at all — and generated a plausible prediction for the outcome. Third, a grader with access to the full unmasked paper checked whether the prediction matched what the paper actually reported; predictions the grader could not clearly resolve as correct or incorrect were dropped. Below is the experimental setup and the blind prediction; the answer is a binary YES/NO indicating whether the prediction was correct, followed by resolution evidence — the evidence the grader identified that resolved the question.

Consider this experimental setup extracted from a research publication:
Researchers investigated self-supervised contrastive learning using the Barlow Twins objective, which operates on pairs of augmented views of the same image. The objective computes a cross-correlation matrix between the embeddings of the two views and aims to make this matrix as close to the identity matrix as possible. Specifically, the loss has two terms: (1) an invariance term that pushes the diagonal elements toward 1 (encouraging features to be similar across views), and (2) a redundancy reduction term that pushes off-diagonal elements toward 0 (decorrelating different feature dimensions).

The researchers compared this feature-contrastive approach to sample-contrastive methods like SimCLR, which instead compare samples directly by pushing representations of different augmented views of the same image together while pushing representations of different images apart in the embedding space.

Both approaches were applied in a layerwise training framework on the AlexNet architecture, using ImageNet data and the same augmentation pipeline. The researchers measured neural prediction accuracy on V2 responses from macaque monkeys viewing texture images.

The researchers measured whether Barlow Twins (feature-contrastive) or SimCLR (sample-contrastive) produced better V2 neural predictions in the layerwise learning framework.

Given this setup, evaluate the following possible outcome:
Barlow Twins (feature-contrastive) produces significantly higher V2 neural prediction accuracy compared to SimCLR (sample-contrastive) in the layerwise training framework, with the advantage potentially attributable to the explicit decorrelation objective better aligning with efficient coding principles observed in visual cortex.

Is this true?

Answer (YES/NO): NO